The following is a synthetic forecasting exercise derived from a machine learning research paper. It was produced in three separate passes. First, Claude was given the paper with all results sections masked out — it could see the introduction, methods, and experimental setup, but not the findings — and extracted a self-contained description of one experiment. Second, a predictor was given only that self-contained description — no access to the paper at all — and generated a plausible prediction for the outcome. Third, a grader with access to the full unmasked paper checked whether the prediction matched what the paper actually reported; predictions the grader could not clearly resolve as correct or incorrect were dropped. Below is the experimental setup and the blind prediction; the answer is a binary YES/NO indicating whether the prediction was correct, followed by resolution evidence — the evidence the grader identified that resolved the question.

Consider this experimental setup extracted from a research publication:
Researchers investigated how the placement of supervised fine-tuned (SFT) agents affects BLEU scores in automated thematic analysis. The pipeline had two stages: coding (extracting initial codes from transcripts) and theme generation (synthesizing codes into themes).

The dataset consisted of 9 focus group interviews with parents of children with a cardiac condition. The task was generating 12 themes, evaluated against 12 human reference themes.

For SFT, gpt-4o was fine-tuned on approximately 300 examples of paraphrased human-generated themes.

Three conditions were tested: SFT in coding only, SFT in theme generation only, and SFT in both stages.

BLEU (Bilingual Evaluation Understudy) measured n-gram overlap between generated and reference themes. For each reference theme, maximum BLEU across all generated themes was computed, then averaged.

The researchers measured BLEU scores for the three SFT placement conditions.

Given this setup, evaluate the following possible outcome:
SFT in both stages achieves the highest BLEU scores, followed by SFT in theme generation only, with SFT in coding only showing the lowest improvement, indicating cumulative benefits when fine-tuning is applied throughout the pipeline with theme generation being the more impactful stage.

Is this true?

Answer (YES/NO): NO